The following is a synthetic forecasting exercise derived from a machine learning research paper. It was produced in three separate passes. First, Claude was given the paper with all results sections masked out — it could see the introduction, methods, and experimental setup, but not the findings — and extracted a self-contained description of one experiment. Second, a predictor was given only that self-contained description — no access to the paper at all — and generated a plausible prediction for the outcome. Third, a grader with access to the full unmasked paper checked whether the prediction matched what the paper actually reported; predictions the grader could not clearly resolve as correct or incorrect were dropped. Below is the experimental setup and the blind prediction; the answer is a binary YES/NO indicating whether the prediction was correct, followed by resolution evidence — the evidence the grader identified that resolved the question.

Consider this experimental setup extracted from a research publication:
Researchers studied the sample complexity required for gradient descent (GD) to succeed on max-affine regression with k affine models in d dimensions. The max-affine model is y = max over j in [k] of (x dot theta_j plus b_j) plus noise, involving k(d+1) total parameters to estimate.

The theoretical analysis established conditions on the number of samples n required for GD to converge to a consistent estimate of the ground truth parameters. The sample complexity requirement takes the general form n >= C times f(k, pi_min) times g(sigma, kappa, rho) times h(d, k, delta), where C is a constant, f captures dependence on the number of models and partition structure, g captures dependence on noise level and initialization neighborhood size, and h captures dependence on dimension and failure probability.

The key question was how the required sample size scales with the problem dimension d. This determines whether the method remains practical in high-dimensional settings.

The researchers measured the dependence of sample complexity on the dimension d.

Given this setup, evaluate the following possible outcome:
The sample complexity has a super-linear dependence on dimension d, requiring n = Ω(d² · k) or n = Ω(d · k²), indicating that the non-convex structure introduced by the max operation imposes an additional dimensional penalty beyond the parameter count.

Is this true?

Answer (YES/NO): NO